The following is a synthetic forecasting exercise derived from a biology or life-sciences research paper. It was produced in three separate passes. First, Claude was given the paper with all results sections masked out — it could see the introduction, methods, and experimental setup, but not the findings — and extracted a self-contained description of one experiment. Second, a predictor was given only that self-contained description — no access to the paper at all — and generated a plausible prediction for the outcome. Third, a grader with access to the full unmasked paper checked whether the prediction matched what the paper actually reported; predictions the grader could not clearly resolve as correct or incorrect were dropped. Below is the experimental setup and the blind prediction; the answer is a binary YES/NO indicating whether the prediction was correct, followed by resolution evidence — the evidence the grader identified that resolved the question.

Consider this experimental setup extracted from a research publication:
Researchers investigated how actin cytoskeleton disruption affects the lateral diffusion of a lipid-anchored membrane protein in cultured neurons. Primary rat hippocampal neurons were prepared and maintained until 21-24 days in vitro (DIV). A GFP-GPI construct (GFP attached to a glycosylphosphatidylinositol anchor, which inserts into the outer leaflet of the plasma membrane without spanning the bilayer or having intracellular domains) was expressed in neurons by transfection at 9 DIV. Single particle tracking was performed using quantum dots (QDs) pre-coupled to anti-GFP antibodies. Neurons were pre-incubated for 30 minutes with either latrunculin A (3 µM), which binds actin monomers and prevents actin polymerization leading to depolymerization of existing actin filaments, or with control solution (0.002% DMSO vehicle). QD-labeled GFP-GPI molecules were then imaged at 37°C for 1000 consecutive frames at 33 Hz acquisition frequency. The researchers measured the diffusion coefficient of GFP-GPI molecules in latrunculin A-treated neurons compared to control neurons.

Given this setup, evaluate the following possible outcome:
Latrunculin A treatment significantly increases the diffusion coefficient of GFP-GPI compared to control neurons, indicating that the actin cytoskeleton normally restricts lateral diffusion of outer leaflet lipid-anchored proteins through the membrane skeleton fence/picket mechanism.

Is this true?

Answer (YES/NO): YES